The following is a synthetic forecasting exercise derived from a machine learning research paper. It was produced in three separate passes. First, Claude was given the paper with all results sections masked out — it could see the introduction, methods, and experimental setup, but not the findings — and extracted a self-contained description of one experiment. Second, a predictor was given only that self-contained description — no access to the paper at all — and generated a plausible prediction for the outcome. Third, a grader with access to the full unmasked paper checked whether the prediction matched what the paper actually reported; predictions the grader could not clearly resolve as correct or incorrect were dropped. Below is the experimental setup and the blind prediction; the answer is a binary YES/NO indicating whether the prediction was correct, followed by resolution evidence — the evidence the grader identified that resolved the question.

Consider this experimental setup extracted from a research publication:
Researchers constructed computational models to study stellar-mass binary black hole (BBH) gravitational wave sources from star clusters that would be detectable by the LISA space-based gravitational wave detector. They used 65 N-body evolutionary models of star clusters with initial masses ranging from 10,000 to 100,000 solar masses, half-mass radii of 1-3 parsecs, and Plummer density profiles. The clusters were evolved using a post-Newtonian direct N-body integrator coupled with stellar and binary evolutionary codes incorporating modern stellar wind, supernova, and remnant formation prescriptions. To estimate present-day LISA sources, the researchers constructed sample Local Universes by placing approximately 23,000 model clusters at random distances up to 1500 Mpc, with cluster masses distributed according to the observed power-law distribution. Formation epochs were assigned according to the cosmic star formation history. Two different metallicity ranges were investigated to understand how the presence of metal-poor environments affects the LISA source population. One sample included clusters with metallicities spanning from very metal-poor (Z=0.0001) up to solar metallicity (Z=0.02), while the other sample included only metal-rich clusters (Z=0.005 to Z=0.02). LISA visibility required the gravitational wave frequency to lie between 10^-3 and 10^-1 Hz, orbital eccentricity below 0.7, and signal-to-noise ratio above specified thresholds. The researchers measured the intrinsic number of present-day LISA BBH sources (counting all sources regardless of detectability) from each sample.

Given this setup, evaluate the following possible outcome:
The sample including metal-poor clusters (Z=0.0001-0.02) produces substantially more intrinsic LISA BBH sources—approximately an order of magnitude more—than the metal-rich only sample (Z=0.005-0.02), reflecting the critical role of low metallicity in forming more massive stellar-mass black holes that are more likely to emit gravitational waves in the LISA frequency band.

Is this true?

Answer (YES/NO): NO